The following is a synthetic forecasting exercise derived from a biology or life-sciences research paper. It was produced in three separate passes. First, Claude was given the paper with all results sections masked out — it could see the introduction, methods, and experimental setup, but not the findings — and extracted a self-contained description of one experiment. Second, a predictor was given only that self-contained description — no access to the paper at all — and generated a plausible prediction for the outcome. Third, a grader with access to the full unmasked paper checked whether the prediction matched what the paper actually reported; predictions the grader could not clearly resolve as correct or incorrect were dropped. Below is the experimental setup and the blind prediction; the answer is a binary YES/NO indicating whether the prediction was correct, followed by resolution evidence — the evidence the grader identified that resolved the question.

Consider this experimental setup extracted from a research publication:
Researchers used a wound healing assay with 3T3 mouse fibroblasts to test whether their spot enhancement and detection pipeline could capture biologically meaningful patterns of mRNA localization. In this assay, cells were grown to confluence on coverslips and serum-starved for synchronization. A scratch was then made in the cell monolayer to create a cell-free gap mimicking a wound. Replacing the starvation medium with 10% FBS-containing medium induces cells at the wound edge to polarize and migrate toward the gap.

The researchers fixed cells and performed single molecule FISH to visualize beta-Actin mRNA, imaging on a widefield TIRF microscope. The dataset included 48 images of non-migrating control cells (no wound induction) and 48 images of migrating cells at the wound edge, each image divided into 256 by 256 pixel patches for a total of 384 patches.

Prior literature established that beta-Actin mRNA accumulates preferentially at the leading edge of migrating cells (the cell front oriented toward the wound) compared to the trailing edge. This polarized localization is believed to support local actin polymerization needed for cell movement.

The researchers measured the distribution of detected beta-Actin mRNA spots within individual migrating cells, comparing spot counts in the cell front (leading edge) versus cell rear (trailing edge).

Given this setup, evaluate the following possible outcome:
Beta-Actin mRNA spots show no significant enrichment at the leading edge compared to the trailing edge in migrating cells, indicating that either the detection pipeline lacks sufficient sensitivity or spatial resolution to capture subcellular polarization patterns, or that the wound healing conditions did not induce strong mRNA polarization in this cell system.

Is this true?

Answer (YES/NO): NO